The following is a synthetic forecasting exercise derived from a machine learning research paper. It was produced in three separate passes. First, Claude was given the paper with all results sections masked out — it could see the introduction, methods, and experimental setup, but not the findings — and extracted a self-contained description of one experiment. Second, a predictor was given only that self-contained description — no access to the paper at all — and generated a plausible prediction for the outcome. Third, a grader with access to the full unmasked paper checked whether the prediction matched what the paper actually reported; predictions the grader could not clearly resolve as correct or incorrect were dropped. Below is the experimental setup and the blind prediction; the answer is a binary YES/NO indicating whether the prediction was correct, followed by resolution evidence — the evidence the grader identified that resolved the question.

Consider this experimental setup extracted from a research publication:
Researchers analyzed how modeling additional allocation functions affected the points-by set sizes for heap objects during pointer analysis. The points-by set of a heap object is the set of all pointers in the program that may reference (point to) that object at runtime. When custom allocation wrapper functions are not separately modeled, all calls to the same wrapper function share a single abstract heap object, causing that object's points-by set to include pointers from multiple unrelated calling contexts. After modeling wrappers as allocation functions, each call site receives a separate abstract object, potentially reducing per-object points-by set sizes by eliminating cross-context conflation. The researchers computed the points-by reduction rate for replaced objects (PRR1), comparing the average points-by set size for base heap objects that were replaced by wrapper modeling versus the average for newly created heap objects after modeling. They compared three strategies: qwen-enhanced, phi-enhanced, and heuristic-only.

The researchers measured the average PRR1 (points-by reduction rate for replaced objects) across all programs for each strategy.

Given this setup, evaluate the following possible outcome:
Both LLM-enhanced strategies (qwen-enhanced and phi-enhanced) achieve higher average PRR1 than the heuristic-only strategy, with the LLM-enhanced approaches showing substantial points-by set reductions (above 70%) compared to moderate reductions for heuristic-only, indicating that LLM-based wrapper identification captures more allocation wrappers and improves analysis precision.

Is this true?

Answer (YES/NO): NO